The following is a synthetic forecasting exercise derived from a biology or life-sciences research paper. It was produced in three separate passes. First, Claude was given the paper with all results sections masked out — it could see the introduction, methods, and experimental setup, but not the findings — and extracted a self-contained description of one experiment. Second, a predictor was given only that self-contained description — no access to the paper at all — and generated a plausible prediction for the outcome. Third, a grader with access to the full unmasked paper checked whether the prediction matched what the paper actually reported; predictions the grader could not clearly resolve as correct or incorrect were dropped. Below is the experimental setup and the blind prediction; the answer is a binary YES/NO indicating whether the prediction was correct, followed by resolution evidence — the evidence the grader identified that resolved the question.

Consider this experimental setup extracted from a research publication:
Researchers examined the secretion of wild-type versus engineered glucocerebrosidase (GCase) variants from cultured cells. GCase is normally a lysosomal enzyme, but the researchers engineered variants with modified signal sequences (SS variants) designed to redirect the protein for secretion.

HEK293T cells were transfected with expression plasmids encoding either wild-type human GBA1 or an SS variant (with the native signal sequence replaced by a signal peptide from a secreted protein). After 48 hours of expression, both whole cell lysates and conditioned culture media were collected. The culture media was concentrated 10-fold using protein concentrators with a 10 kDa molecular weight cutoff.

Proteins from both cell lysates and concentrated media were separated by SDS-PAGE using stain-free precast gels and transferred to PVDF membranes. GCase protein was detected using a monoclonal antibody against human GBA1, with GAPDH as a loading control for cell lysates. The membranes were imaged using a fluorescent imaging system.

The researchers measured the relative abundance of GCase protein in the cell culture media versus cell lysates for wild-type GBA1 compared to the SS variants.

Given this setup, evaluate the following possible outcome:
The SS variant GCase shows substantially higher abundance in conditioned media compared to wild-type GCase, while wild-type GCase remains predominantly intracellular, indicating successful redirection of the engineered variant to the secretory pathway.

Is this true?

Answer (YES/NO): NO